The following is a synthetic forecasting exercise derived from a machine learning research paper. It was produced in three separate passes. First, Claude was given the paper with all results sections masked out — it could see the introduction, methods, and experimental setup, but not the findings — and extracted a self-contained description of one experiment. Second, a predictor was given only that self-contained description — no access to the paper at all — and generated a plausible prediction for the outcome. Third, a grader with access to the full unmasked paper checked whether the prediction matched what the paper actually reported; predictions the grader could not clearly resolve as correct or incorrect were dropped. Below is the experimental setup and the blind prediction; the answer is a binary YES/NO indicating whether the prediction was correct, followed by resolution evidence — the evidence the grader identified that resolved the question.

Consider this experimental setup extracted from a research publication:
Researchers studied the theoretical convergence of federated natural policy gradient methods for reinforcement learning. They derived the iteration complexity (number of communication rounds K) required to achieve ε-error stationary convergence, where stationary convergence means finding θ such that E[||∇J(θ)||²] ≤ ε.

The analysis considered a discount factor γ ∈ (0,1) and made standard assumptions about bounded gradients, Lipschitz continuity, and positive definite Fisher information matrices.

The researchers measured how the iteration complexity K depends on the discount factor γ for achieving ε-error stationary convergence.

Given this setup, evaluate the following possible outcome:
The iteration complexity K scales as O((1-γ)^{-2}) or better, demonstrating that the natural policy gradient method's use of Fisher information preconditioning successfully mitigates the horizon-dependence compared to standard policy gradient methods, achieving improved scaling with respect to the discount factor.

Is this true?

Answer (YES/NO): YES